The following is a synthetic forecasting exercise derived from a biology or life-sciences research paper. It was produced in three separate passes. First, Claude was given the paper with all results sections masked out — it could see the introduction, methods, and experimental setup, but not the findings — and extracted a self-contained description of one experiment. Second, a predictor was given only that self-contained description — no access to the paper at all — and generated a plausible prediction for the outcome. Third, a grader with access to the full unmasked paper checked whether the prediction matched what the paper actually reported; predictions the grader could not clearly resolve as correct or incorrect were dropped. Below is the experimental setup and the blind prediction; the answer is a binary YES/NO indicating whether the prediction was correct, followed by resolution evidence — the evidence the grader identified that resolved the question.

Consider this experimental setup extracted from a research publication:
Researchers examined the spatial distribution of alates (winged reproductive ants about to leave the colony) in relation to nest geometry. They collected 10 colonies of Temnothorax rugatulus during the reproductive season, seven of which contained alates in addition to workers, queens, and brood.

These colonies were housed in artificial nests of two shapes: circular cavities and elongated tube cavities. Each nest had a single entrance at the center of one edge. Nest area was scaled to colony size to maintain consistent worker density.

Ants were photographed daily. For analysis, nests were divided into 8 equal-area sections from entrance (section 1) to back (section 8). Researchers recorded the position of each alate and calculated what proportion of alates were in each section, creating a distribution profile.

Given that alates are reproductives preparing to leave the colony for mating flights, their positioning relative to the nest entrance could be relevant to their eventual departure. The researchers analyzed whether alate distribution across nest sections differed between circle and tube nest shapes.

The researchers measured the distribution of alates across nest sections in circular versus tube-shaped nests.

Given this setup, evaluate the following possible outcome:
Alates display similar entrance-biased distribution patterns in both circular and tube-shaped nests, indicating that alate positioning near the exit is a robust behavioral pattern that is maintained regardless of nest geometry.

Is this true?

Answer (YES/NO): NO